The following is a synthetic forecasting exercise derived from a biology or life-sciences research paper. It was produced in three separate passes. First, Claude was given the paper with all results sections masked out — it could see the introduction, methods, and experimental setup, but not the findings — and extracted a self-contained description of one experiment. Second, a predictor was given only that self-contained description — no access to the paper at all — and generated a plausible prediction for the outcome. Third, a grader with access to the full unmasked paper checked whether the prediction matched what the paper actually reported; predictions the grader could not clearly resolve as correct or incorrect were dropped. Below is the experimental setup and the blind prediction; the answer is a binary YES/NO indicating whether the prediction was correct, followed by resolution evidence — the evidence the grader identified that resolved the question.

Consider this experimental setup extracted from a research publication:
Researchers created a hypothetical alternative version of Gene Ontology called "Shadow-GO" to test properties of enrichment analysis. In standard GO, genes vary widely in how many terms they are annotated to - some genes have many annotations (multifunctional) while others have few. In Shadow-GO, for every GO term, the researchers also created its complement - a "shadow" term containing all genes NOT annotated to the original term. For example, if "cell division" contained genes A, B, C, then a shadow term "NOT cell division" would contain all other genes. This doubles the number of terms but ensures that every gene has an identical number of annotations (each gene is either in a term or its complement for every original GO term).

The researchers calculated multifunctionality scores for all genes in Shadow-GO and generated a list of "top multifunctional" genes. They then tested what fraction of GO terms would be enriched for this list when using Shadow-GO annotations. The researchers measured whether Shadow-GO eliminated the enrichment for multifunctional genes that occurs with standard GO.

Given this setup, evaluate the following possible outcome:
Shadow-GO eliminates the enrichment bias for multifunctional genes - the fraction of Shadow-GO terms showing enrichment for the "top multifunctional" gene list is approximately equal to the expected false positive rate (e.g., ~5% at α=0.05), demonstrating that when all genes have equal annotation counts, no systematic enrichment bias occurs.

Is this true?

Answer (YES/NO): NO